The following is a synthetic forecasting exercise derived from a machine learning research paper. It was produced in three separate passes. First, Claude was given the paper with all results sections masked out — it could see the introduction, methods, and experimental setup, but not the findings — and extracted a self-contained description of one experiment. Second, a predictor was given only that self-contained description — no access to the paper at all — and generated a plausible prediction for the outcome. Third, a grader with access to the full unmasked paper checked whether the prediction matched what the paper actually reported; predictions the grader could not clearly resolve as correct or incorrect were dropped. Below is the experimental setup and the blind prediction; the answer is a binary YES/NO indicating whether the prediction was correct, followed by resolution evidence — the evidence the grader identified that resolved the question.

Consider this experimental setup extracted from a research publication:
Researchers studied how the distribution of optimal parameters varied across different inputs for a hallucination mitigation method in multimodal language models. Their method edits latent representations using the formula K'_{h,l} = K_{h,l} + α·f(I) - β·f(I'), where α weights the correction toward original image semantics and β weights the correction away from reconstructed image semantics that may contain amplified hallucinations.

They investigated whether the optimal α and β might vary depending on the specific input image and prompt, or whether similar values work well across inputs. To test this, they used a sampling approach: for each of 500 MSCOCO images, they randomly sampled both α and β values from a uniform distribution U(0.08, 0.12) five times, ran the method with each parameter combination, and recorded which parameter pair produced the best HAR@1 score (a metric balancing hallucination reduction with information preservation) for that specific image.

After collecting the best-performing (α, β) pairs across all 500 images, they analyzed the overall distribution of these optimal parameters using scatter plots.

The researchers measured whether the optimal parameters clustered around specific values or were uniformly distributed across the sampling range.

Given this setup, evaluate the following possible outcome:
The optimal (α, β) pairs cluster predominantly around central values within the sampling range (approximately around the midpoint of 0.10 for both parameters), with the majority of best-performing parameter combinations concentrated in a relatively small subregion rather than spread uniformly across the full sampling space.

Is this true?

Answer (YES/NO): NO